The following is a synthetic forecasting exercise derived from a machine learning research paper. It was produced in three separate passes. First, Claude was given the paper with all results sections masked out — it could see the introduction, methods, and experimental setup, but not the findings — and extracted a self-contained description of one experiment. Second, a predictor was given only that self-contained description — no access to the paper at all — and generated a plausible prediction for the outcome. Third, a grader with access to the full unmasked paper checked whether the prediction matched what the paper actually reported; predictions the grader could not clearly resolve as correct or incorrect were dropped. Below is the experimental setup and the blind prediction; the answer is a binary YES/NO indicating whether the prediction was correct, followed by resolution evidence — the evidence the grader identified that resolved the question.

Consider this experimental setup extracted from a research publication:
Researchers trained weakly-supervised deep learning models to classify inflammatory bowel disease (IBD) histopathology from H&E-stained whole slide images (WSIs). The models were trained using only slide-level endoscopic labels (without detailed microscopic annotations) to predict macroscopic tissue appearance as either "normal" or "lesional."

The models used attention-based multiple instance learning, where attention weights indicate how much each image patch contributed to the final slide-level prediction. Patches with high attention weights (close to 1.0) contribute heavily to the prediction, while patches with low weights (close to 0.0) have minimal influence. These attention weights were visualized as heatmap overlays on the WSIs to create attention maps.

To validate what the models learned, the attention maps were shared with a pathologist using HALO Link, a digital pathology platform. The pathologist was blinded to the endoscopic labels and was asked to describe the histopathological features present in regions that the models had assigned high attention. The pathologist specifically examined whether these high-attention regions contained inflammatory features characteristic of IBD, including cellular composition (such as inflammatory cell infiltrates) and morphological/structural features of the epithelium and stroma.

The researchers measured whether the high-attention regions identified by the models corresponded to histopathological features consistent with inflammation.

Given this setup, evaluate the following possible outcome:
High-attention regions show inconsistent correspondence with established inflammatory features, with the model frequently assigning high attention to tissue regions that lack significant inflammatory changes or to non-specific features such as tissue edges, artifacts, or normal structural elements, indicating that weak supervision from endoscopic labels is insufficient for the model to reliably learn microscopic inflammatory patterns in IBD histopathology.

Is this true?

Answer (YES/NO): NO